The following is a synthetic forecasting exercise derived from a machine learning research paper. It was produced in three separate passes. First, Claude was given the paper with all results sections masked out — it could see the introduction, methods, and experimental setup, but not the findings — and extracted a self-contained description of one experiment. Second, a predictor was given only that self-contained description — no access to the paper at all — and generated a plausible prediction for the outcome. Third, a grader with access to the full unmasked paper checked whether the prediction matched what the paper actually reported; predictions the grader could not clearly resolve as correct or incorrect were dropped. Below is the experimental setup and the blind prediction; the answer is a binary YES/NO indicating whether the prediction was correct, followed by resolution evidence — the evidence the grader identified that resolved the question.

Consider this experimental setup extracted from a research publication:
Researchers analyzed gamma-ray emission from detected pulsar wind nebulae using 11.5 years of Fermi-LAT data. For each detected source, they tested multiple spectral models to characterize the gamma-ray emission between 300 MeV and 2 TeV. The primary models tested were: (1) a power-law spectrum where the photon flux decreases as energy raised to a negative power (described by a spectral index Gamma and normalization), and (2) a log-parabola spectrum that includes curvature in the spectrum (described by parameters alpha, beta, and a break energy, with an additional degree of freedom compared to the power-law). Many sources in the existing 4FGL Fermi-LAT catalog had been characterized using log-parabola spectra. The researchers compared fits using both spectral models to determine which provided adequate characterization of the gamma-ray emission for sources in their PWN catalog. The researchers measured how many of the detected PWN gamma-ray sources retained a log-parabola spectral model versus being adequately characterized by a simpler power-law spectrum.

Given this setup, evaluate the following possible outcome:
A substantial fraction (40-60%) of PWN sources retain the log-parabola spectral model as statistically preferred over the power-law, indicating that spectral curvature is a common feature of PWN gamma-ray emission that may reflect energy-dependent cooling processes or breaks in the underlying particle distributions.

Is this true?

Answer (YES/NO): NO